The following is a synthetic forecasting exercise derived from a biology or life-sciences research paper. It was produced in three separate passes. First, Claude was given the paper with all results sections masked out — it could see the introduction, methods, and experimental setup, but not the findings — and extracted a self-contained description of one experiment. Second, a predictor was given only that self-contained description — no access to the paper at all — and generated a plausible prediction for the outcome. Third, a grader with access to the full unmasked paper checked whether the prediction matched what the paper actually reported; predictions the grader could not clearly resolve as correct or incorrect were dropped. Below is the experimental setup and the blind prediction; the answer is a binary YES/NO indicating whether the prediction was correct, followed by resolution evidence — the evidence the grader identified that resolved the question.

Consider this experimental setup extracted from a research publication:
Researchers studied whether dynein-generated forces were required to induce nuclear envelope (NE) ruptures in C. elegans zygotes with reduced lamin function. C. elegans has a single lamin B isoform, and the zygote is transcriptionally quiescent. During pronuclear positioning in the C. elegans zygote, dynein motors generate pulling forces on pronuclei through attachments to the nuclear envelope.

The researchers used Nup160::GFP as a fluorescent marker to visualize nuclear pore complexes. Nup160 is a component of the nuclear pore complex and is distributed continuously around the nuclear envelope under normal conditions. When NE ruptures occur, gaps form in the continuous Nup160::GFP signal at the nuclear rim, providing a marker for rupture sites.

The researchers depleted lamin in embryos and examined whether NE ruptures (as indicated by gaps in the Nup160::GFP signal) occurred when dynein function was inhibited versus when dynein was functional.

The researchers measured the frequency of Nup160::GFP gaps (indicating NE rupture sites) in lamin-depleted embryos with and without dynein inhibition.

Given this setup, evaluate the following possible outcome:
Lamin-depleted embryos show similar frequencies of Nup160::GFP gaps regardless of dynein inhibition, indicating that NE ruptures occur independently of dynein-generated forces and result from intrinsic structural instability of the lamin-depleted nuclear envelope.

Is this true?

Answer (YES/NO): YES